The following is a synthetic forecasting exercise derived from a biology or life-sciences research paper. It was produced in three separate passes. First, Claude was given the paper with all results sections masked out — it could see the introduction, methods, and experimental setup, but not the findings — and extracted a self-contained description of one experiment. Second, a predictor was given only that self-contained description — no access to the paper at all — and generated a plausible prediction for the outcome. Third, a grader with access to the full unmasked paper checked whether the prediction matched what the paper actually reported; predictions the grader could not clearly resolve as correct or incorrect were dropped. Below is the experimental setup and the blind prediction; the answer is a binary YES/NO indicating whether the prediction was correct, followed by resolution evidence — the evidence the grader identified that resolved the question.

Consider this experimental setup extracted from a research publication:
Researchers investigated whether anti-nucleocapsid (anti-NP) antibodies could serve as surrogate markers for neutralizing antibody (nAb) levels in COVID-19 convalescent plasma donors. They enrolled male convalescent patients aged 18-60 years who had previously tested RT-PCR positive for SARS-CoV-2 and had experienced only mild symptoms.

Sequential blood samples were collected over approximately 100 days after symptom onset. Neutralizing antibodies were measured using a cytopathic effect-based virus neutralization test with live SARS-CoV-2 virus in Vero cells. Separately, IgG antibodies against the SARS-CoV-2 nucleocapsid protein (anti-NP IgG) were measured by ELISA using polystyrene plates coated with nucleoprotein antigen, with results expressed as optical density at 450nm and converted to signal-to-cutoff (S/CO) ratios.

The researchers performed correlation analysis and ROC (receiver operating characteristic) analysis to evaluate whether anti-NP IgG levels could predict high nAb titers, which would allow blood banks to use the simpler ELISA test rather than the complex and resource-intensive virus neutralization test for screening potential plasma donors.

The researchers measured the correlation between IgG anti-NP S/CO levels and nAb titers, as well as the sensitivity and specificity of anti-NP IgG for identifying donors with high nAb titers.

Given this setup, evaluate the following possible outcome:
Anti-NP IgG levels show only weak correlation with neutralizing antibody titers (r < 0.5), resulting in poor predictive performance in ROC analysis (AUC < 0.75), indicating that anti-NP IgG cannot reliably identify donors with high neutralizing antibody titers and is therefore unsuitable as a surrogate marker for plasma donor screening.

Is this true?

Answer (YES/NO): NO